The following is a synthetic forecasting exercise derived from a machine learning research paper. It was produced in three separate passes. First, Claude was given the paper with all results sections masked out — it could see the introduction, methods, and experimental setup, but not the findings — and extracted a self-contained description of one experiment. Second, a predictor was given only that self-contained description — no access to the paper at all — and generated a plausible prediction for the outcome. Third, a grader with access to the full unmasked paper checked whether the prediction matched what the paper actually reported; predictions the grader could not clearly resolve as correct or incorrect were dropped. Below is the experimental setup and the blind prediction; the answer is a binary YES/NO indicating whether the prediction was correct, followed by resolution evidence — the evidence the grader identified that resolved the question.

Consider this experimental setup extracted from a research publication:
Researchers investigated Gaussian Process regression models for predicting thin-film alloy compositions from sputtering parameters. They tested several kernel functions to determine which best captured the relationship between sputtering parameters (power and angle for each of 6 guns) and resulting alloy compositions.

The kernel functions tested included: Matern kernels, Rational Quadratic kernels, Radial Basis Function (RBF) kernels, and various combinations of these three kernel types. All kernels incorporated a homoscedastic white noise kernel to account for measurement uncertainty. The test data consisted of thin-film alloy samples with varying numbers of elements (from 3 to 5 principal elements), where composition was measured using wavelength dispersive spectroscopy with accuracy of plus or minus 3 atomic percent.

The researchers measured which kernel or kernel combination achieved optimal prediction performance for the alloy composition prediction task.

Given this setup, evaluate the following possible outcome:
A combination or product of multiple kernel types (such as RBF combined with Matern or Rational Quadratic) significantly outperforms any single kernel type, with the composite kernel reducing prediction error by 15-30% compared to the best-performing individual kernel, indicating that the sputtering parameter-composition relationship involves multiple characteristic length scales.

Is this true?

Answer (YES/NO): NO